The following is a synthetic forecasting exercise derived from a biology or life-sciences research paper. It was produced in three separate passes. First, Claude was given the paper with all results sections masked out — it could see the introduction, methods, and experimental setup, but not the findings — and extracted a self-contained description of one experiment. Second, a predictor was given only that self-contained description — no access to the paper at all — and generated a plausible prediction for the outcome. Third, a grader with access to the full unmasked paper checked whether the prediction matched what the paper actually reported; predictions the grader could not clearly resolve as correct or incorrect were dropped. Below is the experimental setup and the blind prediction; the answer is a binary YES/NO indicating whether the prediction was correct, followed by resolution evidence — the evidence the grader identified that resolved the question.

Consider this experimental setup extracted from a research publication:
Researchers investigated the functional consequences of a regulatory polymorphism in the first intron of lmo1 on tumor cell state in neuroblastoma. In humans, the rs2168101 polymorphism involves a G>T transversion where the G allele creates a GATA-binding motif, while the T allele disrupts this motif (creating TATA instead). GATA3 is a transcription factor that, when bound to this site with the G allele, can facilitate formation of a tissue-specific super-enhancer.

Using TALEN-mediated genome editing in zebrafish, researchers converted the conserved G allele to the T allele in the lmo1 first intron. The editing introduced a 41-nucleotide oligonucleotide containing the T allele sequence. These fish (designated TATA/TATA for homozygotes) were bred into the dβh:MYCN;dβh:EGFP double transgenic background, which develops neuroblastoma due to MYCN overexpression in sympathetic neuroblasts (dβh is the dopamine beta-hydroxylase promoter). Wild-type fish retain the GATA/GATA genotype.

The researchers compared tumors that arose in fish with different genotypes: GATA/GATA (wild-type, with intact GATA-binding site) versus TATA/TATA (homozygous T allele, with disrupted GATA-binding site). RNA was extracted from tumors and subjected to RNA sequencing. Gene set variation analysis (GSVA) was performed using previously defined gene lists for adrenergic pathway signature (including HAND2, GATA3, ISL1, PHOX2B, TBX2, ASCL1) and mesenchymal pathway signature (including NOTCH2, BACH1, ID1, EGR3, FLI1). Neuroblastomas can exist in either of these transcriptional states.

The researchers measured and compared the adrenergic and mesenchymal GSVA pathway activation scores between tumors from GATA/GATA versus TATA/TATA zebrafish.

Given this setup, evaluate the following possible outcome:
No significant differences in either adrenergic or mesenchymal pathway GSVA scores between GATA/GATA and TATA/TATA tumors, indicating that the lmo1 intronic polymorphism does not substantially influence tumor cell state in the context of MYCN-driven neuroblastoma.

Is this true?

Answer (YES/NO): NO